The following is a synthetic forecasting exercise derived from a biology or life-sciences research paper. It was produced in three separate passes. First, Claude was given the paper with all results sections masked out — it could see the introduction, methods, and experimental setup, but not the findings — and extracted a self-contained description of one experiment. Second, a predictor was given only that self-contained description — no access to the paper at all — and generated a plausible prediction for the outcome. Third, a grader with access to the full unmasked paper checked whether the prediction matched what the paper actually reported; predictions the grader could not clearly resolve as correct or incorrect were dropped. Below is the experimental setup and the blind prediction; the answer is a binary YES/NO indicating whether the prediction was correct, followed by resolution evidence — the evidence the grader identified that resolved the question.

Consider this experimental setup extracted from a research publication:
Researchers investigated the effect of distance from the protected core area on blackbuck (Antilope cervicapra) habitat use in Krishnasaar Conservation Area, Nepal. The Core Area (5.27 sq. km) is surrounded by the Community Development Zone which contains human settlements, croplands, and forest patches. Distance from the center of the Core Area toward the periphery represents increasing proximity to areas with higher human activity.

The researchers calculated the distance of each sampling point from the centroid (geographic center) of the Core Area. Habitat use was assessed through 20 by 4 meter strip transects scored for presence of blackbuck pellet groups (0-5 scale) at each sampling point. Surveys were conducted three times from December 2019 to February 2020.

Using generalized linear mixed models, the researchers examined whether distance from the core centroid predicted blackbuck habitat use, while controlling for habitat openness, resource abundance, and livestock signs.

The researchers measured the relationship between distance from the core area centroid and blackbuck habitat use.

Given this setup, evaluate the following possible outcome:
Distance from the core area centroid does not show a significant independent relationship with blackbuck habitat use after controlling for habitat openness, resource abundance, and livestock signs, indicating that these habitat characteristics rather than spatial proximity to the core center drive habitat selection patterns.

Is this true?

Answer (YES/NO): YES